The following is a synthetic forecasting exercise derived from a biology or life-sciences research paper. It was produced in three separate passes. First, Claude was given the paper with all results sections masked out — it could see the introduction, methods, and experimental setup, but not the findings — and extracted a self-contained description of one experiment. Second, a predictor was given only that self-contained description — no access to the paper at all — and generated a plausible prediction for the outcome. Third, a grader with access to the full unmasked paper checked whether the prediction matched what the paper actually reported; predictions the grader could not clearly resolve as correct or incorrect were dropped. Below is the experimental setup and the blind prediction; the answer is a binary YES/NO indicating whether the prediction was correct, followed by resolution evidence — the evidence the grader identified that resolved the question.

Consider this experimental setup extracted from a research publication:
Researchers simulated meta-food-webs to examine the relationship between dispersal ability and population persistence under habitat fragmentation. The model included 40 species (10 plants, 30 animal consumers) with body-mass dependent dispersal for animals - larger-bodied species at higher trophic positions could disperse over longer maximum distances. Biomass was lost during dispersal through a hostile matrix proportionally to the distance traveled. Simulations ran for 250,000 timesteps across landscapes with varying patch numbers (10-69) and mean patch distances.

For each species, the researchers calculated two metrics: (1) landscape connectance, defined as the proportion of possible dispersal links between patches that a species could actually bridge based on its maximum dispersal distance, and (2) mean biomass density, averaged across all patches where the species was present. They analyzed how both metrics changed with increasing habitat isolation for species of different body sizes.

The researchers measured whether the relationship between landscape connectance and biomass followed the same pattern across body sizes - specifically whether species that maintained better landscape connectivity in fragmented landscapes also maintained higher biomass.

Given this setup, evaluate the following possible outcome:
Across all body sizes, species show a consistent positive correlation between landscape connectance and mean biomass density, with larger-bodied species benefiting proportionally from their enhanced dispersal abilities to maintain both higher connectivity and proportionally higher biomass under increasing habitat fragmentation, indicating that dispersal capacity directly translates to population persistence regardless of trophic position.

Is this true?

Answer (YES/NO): NO